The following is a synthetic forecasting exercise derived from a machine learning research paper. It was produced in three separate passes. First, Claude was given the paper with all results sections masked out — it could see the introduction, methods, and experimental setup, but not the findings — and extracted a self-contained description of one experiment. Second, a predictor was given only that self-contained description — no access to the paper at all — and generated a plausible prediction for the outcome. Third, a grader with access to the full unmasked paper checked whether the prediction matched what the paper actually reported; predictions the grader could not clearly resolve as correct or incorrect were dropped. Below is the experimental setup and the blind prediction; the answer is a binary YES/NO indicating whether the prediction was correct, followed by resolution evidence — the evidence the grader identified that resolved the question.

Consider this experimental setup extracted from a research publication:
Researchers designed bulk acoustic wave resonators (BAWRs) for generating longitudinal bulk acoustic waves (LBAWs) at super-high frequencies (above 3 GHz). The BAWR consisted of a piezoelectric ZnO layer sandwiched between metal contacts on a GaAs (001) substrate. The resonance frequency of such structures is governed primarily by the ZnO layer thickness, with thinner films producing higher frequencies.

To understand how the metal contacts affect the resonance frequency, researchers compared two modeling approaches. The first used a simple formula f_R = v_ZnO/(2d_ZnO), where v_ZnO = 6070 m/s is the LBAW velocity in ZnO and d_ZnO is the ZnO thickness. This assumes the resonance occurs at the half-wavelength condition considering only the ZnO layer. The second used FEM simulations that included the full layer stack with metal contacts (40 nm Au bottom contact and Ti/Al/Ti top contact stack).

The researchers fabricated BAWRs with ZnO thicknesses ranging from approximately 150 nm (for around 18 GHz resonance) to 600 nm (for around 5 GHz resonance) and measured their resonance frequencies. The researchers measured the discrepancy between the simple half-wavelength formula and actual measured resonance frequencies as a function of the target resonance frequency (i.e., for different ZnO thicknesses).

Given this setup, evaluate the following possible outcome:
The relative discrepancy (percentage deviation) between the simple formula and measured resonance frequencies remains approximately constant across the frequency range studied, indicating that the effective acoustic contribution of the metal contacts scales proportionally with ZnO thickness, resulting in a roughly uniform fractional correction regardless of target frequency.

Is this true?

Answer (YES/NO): NO